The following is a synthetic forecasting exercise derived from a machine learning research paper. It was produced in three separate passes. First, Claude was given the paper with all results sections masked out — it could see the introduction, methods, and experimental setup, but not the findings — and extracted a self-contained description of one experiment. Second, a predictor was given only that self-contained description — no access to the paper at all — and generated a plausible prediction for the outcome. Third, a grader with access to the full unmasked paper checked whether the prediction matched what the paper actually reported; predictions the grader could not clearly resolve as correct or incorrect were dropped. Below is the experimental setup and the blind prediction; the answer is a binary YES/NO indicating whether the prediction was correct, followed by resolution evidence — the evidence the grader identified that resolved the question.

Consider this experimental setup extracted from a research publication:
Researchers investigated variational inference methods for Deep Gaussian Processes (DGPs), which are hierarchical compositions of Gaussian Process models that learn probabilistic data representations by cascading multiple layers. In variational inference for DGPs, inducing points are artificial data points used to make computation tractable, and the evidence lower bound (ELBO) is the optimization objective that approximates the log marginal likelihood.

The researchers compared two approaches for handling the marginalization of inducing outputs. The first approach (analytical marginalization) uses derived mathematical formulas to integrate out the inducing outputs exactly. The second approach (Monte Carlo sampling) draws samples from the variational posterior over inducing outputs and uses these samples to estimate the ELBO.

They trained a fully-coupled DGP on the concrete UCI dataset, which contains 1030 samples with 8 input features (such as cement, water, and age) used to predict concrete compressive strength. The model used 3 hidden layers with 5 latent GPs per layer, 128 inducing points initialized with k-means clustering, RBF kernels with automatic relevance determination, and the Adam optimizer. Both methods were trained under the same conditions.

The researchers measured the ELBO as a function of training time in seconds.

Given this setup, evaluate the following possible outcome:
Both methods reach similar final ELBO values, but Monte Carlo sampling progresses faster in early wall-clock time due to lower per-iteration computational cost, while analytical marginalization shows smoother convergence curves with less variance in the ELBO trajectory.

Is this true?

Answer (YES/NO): NO